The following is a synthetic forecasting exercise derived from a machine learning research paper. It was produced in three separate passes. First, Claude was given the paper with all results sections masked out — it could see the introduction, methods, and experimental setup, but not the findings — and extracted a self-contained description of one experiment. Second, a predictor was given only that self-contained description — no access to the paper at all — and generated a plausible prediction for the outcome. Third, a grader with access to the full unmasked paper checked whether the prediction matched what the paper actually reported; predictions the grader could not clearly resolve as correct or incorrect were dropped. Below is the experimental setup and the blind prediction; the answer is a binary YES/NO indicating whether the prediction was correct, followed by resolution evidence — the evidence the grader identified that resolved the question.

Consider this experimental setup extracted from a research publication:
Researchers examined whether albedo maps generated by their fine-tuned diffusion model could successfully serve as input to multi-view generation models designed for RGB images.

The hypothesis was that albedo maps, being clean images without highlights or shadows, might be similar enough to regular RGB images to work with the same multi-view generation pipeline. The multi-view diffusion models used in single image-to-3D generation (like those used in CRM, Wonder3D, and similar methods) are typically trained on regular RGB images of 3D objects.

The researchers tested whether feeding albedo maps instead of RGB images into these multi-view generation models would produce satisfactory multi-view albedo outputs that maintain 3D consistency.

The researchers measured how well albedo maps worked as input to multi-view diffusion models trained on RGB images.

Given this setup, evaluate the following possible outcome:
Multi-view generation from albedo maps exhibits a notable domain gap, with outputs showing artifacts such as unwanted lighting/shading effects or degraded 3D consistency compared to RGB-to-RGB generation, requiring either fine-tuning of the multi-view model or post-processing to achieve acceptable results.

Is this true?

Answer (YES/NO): NO